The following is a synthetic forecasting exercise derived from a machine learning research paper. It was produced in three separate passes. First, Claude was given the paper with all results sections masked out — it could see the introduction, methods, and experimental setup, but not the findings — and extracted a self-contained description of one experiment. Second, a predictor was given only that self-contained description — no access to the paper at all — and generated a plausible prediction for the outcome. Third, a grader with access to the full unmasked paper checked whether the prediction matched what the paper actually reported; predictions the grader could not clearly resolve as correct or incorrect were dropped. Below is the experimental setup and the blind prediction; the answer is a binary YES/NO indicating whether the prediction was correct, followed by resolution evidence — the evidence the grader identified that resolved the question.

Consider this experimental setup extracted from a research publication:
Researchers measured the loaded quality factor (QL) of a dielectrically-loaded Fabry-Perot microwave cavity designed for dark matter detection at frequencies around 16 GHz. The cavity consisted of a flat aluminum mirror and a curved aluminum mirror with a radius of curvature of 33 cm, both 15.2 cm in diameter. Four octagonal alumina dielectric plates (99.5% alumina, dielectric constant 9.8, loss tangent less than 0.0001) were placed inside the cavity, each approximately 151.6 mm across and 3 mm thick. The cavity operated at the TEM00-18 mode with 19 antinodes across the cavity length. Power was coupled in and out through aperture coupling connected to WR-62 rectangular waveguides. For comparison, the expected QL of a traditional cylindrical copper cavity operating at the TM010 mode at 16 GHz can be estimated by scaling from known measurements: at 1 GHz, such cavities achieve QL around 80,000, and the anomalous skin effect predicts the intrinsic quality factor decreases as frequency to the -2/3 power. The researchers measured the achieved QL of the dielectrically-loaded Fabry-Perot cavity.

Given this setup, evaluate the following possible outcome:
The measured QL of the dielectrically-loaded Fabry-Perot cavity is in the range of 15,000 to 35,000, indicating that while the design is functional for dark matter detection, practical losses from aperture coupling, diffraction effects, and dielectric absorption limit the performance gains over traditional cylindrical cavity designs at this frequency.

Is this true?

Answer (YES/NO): NO